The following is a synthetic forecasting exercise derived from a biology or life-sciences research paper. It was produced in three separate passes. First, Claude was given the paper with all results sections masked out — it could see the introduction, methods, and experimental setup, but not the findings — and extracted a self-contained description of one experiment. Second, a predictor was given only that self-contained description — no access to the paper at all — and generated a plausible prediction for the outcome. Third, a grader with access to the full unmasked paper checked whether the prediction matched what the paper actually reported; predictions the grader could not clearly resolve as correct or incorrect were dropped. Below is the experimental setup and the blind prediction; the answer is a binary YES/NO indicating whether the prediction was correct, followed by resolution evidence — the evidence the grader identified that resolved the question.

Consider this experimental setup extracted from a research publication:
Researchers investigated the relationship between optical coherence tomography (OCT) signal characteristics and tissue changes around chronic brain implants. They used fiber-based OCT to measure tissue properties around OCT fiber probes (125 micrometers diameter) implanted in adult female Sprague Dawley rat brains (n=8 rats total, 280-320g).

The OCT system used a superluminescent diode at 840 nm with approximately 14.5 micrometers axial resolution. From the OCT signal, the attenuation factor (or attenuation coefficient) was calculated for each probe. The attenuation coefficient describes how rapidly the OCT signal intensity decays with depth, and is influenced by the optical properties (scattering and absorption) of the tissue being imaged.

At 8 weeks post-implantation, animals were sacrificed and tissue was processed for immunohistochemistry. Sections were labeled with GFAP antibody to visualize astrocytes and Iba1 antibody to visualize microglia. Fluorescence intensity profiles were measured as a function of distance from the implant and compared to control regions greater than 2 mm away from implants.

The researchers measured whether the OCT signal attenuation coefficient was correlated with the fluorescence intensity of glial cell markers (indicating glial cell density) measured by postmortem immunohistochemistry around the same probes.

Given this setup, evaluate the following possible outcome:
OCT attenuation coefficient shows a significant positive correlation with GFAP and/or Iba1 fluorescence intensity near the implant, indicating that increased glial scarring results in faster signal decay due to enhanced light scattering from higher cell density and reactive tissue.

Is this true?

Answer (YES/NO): NO